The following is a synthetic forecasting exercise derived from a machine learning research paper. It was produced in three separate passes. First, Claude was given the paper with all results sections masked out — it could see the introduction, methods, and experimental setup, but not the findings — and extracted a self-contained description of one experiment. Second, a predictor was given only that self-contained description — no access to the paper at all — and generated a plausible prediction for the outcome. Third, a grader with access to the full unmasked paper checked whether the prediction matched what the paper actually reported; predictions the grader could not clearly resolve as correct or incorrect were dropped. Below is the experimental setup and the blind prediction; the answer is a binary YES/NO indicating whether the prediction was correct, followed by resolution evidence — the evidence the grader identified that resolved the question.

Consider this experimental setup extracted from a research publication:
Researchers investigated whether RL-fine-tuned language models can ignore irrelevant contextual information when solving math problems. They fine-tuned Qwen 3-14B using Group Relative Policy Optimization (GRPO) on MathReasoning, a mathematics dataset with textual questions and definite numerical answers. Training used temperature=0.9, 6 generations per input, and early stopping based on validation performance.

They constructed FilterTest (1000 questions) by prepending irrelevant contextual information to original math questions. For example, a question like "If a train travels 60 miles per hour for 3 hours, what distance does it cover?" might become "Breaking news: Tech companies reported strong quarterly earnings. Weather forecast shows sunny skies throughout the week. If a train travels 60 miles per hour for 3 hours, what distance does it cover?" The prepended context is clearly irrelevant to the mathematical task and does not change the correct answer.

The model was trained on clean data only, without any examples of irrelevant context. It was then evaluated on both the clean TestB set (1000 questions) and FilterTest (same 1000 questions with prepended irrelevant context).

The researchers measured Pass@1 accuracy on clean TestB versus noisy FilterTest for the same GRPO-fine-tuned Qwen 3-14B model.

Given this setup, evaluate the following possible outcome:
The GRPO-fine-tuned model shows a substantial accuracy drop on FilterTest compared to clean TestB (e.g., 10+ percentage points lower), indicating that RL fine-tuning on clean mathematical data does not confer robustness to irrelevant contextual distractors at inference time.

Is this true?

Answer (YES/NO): NO